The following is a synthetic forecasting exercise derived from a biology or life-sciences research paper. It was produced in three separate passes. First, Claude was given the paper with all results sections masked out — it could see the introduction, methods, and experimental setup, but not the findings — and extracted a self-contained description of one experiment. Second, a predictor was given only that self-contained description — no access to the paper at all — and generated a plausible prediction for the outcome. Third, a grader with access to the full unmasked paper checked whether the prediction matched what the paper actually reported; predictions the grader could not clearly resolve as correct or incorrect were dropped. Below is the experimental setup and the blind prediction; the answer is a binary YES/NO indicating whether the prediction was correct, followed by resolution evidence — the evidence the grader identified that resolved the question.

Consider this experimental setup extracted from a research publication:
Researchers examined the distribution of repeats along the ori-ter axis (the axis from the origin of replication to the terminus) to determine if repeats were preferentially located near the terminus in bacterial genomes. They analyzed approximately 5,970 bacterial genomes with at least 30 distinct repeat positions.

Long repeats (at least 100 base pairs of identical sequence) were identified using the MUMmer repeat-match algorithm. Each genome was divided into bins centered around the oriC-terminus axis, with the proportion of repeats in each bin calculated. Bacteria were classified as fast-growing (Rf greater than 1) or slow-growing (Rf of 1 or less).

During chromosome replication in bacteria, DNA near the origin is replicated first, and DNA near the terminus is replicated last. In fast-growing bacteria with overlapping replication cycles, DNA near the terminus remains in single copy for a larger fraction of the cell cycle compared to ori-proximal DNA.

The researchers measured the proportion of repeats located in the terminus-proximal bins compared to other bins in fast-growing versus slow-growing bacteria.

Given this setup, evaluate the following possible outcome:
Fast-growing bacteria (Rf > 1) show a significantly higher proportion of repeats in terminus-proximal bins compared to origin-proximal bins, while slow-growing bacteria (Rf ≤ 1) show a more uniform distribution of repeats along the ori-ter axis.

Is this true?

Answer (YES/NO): NO